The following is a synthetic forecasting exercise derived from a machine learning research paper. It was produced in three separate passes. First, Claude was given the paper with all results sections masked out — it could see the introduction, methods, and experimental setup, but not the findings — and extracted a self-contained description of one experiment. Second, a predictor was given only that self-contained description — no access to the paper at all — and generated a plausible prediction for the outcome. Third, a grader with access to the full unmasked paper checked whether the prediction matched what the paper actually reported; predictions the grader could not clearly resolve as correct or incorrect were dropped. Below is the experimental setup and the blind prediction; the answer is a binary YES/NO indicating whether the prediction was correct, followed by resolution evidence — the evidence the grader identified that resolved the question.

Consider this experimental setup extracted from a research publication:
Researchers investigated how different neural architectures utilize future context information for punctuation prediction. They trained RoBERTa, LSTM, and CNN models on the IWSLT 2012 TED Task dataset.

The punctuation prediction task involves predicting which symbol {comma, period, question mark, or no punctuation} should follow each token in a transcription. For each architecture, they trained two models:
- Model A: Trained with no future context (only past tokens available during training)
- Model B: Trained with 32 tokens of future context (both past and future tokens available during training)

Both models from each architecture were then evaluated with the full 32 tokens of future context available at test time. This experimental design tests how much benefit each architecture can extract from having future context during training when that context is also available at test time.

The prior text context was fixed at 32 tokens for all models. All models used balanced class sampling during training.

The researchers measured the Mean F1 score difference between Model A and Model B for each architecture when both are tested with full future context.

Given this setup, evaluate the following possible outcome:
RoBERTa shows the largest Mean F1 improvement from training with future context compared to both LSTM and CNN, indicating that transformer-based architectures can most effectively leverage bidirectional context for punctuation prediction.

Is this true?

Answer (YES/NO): NO